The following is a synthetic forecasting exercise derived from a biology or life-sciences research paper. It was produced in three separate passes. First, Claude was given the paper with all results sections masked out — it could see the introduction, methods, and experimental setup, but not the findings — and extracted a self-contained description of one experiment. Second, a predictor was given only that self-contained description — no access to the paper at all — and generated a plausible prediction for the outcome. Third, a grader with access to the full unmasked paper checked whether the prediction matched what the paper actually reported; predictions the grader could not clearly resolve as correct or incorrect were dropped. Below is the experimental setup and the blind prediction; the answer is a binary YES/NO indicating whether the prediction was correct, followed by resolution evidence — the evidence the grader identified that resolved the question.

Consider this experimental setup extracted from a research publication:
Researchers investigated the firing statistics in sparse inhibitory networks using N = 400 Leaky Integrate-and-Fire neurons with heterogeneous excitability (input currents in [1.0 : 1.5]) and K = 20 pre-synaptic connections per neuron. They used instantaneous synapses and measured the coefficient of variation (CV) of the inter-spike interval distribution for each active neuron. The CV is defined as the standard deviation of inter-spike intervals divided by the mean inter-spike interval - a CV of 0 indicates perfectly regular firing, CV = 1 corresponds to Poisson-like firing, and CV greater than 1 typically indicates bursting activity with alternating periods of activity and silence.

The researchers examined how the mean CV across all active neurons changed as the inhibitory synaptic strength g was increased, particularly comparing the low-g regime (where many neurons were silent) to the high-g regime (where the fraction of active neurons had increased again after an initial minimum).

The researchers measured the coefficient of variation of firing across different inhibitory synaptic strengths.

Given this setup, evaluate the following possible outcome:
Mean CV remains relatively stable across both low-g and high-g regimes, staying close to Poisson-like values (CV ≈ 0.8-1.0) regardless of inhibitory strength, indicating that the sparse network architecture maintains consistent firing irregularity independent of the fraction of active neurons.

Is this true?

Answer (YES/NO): NO